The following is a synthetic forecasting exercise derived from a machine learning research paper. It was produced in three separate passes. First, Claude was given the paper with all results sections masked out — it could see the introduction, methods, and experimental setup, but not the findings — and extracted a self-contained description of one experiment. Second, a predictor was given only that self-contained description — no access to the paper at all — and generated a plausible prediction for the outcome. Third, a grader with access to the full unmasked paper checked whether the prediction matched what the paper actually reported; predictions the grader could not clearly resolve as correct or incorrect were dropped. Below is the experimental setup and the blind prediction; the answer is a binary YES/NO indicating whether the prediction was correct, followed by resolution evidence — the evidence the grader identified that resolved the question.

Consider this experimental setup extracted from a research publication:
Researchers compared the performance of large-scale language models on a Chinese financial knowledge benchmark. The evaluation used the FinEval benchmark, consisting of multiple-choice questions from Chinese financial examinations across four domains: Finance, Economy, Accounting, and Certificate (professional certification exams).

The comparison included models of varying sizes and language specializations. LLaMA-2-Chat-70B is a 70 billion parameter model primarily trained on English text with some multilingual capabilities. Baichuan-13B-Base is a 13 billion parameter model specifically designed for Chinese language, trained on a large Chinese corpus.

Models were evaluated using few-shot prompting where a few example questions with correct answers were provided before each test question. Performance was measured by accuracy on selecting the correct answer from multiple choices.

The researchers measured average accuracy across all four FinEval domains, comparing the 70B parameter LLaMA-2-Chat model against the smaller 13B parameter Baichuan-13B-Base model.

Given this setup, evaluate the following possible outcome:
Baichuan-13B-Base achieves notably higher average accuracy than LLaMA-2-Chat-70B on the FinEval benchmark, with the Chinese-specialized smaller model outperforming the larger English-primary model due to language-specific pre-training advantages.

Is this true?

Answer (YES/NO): YES